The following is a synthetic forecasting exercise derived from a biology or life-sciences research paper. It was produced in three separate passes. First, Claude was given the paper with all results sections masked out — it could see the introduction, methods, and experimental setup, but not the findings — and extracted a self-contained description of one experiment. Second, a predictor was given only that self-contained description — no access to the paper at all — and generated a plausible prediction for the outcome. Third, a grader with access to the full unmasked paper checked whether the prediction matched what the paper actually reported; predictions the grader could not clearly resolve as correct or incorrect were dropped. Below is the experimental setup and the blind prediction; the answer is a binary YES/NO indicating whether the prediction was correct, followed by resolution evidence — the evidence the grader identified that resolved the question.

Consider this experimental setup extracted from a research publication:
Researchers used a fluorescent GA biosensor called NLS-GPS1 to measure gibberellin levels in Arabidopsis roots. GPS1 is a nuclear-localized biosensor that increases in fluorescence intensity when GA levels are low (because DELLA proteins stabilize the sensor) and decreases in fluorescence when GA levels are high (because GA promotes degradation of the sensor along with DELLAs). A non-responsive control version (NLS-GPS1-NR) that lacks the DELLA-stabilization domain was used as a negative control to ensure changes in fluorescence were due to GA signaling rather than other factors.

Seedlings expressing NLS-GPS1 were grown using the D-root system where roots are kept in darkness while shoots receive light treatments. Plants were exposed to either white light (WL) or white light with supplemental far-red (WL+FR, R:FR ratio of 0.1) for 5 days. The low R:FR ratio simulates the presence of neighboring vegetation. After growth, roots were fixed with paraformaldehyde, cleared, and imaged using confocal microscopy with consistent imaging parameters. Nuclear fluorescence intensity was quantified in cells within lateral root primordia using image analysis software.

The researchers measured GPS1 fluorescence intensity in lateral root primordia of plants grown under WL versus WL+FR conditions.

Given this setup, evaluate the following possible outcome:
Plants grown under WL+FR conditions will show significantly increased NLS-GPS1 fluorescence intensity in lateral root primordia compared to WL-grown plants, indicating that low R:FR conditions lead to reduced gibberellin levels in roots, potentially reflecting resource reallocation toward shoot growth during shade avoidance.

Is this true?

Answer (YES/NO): NO